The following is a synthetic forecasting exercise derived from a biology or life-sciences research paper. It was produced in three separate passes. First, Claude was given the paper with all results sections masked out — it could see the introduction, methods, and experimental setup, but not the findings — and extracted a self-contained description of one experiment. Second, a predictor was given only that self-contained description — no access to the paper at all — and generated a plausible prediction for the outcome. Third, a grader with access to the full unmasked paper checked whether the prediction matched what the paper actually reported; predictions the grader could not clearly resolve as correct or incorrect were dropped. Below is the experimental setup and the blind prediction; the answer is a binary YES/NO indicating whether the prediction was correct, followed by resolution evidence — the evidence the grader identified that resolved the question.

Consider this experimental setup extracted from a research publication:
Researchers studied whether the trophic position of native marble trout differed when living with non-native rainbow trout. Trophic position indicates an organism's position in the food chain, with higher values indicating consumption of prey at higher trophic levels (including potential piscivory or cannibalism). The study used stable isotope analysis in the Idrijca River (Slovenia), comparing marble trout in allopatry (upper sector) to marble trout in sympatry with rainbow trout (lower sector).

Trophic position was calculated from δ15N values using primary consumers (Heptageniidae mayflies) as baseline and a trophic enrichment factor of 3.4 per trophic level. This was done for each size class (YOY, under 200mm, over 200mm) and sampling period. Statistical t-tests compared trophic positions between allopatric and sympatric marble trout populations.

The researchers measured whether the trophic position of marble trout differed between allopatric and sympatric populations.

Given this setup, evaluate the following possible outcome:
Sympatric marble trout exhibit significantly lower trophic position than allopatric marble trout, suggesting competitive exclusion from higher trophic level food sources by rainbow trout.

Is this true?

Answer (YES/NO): NO